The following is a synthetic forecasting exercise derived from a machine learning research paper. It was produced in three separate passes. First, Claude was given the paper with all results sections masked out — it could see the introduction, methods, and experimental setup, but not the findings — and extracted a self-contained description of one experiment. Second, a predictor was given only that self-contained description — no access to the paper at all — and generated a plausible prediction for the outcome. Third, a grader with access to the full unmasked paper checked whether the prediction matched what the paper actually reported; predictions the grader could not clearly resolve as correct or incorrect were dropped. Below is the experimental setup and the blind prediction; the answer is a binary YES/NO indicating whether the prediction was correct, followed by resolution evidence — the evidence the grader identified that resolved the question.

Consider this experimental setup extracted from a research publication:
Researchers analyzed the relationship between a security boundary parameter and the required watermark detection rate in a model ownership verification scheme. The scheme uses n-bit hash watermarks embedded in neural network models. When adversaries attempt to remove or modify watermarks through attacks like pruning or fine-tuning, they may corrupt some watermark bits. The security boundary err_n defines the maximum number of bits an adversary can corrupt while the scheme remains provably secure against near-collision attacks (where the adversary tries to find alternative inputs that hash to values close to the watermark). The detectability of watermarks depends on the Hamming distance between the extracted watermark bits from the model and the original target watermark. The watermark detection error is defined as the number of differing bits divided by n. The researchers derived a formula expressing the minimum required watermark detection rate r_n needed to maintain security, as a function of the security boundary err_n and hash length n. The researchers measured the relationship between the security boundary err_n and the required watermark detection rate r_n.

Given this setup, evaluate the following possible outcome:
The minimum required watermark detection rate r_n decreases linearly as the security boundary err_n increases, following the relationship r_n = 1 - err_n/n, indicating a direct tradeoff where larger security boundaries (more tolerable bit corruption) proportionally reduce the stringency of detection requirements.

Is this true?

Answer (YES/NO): YES